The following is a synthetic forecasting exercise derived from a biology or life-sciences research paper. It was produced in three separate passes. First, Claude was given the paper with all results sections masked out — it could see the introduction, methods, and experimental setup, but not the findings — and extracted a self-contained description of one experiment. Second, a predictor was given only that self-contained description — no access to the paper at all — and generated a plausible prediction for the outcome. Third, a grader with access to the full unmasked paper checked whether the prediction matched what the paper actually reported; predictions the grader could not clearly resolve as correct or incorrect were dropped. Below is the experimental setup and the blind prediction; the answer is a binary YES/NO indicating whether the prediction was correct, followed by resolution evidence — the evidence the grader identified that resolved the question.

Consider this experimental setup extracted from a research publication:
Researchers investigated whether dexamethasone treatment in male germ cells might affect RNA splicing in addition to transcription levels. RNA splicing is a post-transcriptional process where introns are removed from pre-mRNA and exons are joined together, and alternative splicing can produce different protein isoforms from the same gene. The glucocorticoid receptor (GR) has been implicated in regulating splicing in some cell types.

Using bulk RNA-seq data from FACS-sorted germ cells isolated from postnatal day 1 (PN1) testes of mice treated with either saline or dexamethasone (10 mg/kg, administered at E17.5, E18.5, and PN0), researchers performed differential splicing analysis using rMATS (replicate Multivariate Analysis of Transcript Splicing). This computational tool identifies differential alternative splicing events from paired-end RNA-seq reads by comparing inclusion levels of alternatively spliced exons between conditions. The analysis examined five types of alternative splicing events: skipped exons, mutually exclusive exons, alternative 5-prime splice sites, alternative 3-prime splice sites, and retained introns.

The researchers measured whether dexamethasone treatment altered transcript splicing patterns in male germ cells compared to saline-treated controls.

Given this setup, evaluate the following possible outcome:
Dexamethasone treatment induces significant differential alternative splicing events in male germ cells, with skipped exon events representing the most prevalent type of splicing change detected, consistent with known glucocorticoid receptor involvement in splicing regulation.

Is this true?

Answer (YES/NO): YES